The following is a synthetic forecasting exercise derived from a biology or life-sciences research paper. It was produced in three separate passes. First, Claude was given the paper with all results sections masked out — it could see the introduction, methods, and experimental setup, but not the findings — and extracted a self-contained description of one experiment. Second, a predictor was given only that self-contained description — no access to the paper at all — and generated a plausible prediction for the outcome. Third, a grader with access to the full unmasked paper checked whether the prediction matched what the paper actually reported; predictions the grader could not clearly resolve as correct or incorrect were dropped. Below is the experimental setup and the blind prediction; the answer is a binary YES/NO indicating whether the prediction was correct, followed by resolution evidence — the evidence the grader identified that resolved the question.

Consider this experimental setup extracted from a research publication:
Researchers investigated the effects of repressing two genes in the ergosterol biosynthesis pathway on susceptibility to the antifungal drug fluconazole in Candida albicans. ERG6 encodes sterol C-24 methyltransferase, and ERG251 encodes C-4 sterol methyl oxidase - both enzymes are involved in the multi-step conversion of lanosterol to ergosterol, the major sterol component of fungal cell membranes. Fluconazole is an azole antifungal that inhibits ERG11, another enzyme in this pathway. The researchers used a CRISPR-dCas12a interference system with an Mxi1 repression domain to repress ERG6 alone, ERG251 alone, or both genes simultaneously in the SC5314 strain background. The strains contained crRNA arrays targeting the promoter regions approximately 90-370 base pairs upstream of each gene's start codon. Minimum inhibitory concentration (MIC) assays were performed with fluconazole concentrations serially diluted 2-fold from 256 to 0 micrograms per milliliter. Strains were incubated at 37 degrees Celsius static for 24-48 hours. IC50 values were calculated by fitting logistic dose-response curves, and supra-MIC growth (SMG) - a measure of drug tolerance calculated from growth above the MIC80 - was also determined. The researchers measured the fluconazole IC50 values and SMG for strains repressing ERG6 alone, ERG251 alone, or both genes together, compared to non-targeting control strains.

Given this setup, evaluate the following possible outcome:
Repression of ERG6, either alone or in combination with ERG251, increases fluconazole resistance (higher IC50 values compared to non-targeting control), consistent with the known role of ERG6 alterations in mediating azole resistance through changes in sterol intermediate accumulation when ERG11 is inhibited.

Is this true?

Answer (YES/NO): YES